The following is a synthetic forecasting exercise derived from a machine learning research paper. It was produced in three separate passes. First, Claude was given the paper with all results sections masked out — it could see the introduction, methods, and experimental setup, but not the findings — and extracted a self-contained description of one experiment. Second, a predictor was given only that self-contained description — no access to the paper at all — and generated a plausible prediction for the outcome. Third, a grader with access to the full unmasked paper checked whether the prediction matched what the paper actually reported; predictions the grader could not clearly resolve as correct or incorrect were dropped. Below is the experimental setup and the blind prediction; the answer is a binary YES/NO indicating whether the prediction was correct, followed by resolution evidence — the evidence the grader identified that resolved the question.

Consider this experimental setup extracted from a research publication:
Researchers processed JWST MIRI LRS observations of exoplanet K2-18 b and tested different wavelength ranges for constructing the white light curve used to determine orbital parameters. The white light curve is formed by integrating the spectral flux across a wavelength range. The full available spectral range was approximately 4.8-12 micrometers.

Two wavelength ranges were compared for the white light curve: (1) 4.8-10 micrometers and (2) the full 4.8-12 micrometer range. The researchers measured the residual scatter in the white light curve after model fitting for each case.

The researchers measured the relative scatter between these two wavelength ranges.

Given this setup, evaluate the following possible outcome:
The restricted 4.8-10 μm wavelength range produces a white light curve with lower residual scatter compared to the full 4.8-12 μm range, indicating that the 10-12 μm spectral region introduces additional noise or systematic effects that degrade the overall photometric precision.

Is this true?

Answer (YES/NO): YES